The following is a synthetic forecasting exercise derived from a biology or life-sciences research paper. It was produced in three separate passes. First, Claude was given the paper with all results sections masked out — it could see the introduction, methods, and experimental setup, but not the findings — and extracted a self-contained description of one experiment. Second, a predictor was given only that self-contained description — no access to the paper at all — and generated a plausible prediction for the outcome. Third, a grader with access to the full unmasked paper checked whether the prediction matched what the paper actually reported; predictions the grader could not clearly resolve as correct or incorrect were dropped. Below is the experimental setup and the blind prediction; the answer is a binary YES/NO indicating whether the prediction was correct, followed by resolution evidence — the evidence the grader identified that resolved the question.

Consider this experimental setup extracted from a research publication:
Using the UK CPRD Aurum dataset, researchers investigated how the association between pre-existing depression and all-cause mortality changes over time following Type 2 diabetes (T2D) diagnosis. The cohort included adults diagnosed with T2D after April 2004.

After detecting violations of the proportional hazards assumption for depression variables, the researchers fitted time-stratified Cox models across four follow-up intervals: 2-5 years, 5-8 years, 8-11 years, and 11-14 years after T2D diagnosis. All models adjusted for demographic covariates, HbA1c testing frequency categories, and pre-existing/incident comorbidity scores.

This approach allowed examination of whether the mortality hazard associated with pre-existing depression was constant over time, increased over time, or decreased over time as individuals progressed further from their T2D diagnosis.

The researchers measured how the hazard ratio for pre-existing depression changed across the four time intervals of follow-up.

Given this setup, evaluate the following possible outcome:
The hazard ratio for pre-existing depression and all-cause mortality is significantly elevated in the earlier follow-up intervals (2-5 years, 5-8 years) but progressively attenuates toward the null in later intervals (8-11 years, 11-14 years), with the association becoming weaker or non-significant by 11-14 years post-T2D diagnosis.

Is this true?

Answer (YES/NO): NO